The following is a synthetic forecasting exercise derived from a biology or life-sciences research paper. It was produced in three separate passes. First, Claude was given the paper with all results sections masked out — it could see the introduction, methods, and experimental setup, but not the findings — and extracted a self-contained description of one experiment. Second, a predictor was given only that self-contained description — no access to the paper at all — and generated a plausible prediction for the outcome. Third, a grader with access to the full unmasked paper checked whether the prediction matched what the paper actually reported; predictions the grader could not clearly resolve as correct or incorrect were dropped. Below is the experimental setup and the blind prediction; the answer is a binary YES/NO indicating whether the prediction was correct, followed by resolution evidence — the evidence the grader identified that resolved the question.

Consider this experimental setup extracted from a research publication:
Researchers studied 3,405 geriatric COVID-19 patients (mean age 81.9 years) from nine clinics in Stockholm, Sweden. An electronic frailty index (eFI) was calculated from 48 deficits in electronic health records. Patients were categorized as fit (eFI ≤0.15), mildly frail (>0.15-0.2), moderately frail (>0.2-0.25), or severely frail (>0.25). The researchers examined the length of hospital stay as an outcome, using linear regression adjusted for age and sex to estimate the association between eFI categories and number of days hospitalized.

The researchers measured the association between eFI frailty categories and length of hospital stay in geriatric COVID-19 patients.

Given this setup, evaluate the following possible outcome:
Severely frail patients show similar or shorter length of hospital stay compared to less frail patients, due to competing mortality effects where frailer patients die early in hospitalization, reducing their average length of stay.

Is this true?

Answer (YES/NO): NO